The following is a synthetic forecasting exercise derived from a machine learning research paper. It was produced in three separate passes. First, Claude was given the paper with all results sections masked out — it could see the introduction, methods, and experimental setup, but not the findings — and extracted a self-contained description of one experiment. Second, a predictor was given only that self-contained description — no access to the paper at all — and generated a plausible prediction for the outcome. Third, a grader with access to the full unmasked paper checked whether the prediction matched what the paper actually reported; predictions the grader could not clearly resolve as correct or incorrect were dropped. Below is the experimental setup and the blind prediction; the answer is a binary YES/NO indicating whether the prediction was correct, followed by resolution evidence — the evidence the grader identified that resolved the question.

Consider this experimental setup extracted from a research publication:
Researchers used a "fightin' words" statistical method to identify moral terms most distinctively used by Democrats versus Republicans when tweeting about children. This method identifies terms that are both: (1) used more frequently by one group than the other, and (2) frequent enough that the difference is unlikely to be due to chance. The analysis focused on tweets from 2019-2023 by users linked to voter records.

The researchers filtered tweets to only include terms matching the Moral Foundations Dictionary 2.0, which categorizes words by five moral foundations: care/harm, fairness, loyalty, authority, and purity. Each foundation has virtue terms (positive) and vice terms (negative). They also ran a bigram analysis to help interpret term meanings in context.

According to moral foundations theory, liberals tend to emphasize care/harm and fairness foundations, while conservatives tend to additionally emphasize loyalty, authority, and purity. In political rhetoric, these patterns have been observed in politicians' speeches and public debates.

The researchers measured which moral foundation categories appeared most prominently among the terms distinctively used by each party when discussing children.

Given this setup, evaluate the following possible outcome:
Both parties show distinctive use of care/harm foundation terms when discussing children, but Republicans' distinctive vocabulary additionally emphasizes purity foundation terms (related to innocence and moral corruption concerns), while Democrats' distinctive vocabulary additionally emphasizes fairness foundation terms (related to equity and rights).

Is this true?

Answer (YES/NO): NO